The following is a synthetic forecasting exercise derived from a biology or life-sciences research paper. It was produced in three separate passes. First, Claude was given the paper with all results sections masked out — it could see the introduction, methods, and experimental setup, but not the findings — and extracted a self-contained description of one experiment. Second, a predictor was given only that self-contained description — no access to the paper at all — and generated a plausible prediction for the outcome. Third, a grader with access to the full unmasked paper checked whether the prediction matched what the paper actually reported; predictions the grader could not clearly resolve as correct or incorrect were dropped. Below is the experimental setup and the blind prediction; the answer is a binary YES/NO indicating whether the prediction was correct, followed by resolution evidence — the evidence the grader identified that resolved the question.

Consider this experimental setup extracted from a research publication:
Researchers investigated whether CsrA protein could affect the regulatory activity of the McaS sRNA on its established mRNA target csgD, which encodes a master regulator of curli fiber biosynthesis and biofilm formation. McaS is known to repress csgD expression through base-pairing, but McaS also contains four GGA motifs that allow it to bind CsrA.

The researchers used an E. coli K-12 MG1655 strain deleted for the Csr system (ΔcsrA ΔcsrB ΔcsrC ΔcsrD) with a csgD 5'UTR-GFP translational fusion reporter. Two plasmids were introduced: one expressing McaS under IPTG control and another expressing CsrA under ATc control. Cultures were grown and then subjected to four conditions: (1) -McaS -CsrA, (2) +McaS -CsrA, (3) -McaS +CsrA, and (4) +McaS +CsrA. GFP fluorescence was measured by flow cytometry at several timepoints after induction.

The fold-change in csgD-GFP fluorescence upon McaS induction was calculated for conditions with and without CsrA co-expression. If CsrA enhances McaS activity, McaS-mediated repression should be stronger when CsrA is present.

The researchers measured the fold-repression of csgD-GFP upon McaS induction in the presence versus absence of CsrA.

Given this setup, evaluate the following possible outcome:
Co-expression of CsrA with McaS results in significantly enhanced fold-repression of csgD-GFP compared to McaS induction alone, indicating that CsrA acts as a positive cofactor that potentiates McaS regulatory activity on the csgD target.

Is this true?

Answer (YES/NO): YES